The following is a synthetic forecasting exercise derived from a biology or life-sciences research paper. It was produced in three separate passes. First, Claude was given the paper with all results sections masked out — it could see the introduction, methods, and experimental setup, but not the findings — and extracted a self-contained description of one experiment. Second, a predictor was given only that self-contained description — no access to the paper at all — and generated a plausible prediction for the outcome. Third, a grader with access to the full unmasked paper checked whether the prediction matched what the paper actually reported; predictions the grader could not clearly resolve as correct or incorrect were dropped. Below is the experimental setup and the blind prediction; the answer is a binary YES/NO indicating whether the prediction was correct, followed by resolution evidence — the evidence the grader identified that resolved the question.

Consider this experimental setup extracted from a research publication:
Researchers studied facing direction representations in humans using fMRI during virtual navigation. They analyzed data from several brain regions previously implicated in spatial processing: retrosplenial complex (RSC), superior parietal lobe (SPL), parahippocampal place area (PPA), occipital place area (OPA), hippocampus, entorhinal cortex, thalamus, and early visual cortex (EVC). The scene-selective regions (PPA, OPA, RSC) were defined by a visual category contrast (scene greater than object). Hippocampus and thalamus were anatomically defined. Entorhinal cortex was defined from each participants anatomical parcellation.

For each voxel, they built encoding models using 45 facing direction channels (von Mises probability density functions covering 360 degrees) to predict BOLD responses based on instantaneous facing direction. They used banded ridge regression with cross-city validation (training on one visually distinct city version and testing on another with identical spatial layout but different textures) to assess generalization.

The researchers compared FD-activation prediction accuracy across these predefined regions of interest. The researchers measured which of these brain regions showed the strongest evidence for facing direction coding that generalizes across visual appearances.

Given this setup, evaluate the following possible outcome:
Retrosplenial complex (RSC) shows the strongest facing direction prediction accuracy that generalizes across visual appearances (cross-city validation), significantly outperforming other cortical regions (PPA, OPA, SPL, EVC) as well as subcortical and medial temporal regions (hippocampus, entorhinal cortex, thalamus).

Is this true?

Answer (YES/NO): NO